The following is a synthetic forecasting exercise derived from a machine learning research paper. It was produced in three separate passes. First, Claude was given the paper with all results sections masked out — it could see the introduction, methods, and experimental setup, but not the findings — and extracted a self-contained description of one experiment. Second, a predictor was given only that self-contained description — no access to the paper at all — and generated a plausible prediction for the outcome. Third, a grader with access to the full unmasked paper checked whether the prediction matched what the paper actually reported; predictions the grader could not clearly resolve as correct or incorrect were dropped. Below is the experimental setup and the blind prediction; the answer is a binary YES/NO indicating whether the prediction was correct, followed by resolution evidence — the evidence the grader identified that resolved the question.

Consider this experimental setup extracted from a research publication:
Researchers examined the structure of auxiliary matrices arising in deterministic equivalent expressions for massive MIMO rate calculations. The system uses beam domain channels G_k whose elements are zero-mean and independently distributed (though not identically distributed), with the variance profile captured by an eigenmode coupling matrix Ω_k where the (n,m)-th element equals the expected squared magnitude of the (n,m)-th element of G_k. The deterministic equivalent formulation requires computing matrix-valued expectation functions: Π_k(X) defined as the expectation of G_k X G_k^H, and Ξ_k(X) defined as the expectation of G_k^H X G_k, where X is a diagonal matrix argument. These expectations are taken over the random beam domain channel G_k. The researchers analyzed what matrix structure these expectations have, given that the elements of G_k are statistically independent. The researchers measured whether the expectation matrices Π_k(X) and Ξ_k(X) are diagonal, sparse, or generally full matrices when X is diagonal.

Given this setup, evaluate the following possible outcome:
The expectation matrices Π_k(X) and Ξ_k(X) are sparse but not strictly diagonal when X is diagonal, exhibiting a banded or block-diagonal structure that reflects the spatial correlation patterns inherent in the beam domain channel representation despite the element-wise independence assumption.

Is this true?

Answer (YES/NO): NO